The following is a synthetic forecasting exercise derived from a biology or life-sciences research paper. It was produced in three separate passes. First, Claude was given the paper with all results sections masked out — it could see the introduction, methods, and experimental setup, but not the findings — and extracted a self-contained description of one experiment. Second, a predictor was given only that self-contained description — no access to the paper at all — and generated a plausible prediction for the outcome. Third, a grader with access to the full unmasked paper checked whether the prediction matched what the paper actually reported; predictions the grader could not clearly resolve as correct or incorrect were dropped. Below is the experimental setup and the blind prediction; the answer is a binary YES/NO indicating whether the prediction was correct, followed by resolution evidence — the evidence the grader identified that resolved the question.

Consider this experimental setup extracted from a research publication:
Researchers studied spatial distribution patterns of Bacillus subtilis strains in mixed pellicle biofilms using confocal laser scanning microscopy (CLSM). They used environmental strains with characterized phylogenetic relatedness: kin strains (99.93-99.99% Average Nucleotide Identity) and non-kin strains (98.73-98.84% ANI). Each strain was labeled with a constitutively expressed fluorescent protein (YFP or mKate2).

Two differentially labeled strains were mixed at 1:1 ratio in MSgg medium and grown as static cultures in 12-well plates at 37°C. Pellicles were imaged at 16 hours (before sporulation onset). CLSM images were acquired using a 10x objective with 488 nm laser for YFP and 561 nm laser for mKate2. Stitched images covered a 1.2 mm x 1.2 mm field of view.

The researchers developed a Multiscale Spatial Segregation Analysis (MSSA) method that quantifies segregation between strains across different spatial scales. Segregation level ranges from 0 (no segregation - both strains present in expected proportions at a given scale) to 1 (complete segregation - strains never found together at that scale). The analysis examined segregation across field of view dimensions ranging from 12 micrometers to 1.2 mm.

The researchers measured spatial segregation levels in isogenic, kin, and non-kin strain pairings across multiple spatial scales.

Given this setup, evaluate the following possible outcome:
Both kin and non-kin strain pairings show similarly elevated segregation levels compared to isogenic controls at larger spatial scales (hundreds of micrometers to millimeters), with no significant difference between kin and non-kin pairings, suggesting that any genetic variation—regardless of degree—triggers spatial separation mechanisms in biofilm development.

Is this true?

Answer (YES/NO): NO